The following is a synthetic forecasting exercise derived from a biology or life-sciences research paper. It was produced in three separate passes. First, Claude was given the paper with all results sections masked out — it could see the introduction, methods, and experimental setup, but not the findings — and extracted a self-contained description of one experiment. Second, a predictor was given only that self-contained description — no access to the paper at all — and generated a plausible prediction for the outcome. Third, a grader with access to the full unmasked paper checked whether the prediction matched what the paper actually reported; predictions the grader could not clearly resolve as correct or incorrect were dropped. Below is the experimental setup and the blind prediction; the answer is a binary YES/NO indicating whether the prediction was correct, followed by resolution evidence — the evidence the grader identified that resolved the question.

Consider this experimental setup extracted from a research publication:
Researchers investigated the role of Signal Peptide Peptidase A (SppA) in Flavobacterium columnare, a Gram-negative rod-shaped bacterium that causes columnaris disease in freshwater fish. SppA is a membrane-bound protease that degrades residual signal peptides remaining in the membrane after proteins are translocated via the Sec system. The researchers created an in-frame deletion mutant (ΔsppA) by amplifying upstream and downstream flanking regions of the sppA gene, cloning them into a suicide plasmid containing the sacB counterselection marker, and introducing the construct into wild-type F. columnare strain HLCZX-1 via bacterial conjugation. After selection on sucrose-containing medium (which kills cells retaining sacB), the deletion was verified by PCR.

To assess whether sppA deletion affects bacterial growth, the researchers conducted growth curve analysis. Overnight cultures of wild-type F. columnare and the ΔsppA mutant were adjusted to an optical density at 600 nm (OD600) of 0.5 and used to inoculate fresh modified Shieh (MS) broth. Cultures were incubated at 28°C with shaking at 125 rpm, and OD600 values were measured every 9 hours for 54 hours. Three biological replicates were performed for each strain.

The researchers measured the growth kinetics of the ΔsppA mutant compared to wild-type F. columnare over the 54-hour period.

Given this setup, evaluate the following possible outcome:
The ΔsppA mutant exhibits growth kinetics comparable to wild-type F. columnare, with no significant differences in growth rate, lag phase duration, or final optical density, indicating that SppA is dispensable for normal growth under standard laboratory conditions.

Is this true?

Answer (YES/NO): NO